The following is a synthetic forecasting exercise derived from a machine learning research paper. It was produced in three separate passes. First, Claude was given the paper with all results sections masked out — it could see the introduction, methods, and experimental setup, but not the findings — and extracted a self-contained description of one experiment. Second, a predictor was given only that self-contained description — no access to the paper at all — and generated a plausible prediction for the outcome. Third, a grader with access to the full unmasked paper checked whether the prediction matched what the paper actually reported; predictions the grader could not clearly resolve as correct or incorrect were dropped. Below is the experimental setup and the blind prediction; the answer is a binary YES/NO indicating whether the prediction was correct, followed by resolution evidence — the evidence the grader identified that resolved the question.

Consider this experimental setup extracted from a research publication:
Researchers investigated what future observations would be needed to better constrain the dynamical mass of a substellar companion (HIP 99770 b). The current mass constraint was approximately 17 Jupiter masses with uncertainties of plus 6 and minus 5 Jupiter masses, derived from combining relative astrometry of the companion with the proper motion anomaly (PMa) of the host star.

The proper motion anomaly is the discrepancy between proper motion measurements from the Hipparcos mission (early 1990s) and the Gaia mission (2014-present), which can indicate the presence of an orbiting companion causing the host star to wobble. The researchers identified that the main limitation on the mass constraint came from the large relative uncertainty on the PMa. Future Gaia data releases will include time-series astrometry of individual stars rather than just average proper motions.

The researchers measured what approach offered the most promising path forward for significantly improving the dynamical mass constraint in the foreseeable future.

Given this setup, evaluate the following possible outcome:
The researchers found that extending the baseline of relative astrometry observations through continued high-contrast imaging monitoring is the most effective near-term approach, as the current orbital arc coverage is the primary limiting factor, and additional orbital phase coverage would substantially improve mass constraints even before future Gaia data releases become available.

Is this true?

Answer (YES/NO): NO